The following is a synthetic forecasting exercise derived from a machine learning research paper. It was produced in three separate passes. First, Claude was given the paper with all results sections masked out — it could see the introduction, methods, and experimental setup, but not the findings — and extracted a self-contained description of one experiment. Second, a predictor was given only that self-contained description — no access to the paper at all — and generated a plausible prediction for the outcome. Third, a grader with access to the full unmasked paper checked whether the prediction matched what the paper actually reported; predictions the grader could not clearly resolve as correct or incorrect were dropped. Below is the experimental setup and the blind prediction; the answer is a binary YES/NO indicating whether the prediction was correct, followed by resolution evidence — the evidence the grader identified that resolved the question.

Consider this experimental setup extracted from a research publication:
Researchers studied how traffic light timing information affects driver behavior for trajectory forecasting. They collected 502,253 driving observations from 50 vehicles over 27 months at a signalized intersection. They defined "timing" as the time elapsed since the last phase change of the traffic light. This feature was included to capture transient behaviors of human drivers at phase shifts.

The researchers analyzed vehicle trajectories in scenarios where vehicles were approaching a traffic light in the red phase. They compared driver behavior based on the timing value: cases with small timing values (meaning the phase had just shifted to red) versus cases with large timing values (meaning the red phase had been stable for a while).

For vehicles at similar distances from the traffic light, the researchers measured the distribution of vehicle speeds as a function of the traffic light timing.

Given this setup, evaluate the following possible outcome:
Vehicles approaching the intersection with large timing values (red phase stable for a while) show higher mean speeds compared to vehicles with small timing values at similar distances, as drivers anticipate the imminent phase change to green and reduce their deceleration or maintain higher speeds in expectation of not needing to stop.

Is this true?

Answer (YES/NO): NO